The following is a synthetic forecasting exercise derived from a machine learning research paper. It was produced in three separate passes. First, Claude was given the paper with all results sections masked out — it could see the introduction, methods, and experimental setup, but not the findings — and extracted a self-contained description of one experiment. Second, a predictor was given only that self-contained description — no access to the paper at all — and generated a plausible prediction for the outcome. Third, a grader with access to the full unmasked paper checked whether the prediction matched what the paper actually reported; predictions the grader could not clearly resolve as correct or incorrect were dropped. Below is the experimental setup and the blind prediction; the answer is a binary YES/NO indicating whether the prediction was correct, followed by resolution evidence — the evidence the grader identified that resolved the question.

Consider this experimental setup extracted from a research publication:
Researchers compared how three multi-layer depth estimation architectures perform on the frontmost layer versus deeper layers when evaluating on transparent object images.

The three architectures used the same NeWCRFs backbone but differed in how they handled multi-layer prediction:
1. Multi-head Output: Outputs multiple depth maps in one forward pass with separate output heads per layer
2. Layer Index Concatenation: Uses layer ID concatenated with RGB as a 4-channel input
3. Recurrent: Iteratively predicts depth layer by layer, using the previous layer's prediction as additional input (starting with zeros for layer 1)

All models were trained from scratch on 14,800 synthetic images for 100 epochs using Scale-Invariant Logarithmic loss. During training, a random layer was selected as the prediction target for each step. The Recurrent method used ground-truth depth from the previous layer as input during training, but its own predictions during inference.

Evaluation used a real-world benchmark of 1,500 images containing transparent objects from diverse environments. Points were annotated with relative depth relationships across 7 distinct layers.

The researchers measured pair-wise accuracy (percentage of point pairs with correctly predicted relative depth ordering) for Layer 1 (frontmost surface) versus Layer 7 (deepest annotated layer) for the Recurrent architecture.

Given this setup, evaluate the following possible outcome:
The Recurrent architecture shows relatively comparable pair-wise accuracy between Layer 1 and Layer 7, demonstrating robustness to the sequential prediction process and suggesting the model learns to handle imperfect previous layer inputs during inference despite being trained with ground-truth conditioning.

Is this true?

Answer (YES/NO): YES